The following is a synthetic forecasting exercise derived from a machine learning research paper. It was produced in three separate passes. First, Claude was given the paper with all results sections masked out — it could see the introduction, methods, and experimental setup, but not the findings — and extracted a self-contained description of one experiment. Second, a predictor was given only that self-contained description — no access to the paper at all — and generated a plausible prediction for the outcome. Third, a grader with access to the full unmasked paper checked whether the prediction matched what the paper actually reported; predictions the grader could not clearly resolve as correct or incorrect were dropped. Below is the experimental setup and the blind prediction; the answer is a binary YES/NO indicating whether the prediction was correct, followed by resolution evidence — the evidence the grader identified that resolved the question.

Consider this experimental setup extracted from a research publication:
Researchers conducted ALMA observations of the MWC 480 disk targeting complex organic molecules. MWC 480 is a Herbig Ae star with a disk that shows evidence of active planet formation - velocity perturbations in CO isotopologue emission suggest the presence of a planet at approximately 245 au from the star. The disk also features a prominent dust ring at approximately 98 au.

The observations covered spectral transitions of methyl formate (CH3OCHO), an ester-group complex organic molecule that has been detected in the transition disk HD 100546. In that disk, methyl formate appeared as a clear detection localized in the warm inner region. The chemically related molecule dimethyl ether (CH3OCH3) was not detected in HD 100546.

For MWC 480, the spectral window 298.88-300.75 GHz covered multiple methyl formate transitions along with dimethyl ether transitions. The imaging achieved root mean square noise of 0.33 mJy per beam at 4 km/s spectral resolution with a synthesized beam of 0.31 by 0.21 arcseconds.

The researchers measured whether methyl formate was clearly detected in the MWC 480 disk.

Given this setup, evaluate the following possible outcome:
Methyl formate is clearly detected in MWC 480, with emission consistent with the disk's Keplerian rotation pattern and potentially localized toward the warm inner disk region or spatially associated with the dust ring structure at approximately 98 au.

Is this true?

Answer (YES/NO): NO